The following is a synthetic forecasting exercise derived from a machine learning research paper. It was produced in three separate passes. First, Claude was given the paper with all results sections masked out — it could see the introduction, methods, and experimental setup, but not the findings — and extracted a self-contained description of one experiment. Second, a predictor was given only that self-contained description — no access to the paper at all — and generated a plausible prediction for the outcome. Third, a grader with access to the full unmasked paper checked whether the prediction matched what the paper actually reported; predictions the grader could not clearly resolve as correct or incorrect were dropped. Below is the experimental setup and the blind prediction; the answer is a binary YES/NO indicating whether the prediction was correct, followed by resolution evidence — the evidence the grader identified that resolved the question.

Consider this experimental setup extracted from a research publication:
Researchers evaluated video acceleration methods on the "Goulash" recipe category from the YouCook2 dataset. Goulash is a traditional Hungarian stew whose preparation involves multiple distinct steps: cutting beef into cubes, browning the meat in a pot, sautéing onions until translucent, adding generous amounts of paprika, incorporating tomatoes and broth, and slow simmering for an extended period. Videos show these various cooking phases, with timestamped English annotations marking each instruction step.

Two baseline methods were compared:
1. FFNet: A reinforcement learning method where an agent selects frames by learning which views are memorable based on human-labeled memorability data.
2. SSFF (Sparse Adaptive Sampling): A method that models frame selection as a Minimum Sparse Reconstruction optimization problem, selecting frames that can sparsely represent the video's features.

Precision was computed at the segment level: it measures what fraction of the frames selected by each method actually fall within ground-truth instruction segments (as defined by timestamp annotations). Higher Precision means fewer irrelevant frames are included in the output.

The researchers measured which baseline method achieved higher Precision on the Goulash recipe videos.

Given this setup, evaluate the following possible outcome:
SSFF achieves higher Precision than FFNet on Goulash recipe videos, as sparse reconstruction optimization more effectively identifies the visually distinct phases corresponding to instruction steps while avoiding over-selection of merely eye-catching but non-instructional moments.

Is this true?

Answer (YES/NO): NO